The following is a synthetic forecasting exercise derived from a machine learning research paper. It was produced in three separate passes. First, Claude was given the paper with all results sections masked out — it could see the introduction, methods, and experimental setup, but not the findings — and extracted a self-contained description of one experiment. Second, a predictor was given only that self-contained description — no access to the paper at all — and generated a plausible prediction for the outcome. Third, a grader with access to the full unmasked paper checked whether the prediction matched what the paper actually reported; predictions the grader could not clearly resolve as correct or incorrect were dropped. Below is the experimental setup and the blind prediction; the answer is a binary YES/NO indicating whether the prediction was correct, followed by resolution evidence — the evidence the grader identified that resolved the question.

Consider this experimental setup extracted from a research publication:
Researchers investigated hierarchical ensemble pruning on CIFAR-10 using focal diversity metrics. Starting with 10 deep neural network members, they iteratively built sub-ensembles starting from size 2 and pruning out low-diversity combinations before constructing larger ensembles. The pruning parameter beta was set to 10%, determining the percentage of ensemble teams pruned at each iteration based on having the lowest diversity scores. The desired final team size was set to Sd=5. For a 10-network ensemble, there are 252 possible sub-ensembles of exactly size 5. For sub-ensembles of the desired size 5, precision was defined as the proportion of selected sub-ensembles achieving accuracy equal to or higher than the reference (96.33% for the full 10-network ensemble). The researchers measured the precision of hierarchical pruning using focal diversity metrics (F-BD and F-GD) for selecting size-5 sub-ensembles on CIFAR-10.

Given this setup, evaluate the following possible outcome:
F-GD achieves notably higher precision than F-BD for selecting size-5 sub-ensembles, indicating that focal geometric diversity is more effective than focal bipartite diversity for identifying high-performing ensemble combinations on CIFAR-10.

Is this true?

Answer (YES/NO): NO